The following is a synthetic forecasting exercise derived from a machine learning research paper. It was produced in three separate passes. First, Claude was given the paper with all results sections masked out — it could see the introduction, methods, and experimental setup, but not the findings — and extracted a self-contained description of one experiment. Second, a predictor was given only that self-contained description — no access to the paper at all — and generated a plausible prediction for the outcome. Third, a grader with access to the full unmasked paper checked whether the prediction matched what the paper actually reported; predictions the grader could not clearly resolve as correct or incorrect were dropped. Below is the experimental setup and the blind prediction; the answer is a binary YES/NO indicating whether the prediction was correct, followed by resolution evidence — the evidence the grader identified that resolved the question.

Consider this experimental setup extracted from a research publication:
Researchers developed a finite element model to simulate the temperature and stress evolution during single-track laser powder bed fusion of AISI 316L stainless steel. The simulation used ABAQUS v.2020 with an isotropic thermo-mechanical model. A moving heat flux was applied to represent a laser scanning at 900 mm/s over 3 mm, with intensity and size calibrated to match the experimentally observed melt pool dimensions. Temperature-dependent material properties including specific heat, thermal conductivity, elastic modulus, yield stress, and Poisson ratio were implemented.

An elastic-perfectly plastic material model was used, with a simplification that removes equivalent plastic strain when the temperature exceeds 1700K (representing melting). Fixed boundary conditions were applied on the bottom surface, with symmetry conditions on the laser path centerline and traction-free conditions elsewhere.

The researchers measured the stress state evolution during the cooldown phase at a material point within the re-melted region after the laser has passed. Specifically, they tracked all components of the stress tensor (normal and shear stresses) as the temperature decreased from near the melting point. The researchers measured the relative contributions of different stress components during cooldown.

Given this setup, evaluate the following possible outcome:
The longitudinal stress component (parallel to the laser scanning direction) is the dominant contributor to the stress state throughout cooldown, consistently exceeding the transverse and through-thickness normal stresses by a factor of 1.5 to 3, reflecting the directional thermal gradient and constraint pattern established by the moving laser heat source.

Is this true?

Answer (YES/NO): NO